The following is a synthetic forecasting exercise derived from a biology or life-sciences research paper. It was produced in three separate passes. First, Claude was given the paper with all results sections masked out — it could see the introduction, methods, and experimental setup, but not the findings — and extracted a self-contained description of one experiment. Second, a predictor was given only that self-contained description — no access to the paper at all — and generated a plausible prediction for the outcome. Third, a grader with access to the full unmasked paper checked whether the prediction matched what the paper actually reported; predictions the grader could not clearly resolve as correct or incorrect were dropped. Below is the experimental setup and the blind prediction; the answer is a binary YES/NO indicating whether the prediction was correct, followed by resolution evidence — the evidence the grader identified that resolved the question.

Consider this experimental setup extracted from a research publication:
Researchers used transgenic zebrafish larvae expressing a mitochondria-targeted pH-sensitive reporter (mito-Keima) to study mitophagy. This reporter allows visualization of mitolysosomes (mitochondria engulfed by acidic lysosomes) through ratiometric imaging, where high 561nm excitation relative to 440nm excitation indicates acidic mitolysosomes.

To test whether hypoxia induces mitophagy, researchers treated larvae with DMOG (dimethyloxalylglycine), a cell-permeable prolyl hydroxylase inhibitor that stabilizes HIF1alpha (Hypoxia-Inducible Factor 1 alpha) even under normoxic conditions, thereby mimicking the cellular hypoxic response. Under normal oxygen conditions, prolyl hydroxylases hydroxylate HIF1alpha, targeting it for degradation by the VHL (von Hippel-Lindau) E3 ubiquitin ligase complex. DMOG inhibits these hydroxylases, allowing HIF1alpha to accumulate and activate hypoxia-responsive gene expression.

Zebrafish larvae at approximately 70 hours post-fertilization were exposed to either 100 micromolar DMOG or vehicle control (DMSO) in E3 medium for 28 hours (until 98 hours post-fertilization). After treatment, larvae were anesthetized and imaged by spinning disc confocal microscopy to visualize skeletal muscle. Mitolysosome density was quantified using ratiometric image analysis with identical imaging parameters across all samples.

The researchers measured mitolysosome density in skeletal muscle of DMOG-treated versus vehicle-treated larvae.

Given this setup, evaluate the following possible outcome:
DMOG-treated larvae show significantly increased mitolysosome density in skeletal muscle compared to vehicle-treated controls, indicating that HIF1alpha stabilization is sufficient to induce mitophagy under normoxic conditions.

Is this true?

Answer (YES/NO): YES